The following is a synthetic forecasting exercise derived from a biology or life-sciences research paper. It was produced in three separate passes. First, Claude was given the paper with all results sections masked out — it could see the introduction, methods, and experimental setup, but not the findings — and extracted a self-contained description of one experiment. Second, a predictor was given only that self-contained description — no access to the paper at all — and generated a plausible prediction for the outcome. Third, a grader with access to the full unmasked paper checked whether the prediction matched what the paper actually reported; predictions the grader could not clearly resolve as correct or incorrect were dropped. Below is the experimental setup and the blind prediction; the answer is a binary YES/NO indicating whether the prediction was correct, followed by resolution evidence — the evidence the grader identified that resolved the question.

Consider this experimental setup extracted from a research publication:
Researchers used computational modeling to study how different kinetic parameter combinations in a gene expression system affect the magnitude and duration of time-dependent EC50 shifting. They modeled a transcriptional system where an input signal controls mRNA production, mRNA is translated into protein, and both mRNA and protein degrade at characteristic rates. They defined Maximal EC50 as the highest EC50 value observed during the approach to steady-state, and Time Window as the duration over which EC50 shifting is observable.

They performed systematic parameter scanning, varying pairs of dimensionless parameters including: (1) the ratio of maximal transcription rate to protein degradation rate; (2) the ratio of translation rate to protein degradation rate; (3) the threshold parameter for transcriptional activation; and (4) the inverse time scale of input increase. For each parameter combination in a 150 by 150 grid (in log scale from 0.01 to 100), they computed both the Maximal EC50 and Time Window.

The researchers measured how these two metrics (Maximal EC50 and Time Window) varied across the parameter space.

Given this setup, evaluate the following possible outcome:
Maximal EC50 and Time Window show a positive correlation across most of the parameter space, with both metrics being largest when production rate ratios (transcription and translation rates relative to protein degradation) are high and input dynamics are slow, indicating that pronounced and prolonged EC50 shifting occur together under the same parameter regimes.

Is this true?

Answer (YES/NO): NO